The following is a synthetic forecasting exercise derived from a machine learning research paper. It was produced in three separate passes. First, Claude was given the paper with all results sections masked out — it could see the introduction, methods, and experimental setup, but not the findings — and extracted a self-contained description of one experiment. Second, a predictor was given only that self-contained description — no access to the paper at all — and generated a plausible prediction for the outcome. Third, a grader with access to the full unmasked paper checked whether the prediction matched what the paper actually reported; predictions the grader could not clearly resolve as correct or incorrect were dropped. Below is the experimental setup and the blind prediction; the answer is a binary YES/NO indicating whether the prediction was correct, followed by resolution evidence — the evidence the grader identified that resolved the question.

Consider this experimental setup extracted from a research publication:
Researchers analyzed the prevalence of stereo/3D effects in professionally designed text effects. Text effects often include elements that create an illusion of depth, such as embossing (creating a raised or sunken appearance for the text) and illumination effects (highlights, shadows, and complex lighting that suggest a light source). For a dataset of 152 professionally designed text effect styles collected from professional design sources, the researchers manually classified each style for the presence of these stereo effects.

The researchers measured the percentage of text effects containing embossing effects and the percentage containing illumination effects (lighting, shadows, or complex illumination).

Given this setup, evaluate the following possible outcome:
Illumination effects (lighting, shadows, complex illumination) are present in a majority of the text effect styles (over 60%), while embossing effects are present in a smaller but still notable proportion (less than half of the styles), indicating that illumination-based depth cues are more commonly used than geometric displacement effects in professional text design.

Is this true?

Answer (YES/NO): NO